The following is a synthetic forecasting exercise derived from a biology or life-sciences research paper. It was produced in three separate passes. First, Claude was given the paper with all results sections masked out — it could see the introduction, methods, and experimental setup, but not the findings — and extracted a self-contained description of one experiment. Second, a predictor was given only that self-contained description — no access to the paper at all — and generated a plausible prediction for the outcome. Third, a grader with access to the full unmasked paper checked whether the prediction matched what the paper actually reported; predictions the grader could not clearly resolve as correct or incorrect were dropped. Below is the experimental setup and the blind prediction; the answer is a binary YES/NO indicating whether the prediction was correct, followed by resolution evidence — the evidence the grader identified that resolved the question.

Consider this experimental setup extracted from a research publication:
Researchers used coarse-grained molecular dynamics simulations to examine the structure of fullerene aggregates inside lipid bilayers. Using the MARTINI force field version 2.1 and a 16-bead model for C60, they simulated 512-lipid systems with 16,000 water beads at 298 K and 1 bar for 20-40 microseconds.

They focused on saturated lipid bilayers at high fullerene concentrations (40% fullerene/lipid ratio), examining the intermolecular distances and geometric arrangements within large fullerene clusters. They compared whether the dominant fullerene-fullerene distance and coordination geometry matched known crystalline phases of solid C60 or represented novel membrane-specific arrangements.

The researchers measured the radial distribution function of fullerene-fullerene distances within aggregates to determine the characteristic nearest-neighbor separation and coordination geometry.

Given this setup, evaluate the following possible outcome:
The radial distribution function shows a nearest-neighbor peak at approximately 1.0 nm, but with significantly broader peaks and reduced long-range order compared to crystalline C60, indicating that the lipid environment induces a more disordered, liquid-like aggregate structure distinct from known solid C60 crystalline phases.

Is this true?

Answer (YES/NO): NO